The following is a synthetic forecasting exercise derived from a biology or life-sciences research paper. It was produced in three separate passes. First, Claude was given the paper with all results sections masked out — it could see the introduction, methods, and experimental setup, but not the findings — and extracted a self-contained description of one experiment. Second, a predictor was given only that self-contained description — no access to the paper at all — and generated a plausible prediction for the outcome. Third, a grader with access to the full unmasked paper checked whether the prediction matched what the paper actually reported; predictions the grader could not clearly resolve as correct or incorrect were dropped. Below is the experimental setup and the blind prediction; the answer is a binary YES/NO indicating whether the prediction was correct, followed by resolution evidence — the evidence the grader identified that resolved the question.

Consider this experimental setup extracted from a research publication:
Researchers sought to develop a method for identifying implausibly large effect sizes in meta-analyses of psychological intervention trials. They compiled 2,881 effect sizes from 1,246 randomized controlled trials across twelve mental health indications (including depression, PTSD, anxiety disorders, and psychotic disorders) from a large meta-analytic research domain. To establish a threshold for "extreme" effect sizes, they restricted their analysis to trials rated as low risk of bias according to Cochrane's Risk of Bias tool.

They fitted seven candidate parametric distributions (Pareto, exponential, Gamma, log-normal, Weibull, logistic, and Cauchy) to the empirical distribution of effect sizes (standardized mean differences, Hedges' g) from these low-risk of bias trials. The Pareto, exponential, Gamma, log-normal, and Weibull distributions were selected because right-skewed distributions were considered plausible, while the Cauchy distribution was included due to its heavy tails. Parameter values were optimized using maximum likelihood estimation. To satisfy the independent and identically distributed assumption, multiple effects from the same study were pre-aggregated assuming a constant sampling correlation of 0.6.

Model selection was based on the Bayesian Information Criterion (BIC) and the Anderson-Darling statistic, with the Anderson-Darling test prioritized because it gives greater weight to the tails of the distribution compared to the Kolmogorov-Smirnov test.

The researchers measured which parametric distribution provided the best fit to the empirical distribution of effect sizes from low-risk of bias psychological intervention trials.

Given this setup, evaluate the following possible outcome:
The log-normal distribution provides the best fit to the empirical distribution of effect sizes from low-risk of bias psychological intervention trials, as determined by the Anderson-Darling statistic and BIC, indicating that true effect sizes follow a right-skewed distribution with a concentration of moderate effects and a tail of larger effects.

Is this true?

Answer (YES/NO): NO